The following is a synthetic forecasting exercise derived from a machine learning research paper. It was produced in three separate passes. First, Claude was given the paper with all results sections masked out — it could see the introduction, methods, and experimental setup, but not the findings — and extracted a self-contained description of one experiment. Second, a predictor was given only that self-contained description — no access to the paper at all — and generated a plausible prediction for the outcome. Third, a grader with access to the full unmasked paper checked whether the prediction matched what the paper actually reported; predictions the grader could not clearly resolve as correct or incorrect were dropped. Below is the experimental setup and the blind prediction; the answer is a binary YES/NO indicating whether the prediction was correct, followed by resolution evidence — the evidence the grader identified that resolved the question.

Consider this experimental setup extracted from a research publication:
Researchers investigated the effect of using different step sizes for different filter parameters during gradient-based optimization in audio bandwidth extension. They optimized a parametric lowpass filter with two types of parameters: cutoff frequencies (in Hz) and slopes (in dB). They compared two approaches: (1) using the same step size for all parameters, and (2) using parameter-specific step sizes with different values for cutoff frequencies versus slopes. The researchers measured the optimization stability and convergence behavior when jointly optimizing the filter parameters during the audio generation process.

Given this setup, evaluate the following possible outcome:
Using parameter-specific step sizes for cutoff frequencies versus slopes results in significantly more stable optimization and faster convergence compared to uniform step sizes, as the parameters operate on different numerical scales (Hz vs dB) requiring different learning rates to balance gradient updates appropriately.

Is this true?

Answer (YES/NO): NO